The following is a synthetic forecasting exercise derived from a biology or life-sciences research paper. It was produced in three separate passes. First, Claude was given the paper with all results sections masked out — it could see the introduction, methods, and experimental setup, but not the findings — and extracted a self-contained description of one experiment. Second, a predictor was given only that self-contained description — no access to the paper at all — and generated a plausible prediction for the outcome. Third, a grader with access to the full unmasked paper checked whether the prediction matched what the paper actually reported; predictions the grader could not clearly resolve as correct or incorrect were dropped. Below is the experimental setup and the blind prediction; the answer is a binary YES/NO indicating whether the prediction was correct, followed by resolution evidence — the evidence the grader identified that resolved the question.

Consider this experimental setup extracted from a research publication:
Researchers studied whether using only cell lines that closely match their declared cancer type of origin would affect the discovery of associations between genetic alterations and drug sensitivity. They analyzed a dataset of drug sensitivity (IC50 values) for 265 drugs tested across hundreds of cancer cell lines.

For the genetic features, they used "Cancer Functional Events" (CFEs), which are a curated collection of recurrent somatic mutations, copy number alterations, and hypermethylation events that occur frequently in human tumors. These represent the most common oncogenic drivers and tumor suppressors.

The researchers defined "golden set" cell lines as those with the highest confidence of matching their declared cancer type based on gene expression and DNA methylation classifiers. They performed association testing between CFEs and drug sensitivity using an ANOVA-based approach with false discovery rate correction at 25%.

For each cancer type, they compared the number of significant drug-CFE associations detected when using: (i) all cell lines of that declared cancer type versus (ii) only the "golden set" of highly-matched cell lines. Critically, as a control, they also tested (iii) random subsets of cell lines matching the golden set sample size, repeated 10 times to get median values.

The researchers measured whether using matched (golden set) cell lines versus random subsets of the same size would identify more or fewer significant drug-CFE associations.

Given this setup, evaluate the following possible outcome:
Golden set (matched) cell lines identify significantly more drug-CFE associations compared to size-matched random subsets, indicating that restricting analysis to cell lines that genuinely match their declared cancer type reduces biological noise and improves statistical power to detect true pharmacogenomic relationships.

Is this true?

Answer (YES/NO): YES